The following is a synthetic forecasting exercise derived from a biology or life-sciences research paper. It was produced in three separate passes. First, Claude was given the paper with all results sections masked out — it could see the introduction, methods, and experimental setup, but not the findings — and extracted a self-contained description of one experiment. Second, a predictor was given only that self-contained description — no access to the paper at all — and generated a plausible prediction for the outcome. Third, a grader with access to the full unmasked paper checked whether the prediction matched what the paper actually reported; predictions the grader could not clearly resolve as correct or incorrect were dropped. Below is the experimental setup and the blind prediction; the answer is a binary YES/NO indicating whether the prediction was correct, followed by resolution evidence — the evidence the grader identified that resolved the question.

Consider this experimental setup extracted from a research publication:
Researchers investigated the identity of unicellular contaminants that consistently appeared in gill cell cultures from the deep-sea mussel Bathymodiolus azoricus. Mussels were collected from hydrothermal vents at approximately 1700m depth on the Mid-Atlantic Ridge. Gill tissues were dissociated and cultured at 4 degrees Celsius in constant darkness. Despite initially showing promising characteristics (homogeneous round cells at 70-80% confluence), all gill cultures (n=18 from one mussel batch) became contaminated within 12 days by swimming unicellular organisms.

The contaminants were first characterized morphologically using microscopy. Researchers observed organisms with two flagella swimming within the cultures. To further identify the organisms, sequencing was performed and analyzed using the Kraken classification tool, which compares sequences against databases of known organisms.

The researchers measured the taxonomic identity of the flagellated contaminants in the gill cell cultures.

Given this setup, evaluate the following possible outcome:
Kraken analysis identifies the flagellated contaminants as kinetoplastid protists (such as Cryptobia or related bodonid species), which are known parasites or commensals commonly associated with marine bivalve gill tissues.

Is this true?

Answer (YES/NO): NO